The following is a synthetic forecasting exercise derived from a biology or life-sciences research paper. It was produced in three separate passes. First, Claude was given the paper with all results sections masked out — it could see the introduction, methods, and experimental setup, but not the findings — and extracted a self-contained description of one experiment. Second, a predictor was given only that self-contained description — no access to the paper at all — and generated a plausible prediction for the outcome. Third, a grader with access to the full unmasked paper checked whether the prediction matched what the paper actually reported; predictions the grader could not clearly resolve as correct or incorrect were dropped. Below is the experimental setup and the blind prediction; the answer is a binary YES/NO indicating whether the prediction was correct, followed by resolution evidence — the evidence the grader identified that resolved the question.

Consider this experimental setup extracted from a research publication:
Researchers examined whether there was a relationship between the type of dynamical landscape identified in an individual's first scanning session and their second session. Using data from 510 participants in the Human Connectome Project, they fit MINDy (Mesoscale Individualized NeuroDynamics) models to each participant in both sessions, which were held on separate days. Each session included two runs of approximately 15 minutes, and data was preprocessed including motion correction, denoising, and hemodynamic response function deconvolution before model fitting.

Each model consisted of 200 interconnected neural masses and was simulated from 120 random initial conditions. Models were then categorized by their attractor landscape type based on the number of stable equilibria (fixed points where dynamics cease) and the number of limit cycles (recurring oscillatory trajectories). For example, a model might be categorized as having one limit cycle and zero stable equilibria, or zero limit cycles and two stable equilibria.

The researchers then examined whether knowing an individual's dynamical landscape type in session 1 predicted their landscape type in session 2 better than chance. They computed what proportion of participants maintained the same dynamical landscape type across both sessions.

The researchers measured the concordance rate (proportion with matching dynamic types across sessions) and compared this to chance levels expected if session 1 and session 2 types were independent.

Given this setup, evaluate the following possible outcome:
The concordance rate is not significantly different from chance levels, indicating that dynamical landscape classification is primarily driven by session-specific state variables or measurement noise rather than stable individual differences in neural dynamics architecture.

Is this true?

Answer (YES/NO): NO